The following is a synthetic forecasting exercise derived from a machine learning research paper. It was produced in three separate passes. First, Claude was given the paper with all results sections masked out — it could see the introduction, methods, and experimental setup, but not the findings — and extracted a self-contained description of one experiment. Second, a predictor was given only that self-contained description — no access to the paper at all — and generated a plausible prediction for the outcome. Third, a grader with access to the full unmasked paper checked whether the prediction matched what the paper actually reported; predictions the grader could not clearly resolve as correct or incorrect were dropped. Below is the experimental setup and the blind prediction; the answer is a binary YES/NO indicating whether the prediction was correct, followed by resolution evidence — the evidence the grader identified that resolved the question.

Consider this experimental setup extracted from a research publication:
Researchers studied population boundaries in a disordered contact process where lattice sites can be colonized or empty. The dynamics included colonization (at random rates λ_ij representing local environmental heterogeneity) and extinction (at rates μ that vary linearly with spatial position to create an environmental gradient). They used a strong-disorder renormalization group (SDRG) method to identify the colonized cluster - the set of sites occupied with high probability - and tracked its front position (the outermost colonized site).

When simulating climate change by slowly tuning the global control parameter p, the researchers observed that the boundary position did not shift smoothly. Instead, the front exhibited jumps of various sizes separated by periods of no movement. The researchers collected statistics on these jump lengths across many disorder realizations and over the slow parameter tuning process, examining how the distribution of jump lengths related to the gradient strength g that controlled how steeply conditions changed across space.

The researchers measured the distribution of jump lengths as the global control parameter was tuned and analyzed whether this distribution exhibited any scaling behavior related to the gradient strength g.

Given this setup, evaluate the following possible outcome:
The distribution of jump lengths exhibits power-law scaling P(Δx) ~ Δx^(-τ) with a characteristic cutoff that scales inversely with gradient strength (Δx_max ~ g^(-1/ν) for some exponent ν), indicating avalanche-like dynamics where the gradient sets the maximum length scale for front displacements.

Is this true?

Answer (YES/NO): NO